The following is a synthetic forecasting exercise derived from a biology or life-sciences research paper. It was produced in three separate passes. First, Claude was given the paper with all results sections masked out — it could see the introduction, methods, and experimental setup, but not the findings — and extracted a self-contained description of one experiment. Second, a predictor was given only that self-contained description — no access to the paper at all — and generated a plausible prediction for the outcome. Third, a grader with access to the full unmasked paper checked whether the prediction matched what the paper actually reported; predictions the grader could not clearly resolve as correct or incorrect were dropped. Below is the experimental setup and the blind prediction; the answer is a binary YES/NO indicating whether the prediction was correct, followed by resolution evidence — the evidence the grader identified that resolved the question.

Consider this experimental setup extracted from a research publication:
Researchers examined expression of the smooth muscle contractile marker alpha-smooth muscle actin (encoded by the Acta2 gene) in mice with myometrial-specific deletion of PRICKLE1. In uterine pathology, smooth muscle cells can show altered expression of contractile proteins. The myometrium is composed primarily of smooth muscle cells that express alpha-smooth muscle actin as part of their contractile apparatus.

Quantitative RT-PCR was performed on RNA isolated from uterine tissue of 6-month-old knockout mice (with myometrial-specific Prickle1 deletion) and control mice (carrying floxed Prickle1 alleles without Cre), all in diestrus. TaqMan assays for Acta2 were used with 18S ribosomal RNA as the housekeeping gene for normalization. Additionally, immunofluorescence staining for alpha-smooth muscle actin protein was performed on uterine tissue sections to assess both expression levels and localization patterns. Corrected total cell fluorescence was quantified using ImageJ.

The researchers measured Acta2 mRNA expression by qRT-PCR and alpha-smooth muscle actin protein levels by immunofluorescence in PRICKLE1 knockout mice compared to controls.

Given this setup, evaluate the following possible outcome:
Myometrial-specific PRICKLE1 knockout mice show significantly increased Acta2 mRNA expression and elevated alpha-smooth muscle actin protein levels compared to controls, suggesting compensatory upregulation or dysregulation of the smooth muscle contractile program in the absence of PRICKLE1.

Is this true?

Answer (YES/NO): NO